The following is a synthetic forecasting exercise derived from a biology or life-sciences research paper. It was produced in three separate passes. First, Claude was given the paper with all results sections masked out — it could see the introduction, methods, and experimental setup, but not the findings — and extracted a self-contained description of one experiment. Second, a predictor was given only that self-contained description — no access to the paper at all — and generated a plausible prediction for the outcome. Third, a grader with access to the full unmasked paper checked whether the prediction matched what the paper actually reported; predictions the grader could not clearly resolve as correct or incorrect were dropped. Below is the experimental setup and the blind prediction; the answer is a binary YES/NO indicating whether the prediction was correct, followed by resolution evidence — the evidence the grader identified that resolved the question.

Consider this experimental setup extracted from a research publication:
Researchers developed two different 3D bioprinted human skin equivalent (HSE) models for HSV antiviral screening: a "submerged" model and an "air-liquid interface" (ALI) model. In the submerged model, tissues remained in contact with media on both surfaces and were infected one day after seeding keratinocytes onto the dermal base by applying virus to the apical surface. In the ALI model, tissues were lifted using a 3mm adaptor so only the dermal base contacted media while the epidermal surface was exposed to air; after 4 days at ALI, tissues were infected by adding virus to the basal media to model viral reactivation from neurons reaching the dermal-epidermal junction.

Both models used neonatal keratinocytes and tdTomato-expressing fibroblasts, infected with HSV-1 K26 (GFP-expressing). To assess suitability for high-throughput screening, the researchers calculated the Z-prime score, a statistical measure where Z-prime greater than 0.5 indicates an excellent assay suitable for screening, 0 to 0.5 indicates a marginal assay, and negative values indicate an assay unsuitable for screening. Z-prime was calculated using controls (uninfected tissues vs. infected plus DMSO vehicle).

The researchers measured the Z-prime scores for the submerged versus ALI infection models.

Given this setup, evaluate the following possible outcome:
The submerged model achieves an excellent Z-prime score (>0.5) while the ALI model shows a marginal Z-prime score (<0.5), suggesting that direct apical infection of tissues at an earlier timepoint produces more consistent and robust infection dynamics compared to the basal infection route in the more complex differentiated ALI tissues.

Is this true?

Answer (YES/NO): YES